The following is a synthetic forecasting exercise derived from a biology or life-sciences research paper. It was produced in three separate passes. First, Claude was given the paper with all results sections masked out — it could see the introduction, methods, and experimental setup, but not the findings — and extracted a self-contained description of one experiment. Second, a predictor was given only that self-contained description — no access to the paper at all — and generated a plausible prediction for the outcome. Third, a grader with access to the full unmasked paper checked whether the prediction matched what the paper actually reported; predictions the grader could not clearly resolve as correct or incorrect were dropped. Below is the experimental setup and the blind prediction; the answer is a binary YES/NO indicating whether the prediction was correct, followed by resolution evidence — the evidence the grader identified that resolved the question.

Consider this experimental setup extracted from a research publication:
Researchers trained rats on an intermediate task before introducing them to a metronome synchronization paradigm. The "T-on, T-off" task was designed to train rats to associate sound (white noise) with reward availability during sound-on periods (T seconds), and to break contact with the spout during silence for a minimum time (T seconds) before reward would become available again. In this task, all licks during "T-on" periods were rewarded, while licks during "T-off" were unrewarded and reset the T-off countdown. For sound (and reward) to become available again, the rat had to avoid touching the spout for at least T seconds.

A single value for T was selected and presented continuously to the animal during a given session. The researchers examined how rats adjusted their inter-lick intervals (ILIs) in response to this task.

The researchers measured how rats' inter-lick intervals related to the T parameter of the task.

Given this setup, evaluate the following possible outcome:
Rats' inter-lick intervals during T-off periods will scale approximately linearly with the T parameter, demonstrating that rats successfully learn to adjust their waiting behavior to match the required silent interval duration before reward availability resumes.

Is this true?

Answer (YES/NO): YES